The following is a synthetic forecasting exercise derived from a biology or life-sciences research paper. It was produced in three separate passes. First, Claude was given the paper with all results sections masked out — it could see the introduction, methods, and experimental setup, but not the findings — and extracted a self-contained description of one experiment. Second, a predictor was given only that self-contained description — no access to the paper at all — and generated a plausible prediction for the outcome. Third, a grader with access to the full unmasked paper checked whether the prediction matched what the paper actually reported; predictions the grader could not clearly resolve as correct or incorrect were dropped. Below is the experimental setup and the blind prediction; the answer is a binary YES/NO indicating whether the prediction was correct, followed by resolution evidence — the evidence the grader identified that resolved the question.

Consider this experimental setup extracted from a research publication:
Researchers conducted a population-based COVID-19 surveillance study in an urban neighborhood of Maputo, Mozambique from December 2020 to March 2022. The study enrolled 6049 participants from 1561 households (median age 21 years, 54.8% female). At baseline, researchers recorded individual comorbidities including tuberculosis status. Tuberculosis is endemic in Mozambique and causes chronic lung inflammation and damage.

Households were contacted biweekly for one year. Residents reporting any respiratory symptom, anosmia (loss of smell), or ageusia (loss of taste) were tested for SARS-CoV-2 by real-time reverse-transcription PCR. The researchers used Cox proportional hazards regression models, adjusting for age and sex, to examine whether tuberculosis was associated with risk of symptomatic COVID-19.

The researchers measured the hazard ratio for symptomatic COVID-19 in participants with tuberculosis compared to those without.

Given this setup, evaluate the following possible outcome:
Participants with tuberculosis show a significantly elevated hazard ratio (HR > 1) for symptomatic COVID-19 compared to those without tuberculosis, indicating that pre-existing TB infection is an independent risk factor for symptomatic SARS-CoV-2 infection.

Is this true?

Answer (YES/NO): NO